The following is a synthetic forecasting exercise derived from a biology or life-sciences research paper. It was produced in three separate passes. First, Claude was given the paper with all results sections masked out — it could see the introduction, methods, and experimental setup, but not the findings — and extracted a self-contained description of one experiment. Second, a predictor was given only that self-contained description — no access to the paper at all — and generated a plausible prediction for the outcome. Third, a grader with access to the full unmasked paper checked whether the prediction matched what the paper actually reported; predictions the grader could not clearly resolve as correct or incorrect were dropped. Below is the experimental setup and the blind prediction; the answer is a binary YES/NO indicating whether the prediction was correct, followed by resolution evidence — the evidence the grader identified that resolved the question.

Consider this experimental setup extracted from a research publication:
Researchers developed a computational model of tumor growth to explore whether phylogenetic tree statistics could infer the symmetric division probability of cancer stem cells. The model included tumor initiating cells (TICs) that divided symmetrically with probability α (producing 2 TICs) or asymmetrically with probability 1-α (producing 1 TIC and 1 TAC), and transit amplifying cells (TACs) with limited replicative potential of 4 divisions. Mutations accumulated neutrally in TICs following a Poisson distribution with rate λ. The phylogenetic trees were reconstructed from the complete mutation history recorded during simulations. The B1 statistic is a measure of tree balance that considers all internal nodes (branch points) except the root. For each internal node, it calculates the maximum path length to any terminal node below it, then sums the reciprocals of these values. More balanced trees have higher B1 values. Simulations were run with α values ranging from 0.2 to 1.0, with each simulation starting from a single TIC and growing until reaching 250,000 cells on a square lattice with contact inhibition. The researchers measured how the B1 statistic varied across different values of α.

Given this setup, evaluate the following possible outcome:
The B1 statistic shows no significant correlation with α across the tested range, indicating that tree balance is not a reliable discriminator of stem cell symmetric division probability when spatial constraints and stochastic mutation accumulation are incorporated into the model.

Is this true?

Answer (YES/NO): NO